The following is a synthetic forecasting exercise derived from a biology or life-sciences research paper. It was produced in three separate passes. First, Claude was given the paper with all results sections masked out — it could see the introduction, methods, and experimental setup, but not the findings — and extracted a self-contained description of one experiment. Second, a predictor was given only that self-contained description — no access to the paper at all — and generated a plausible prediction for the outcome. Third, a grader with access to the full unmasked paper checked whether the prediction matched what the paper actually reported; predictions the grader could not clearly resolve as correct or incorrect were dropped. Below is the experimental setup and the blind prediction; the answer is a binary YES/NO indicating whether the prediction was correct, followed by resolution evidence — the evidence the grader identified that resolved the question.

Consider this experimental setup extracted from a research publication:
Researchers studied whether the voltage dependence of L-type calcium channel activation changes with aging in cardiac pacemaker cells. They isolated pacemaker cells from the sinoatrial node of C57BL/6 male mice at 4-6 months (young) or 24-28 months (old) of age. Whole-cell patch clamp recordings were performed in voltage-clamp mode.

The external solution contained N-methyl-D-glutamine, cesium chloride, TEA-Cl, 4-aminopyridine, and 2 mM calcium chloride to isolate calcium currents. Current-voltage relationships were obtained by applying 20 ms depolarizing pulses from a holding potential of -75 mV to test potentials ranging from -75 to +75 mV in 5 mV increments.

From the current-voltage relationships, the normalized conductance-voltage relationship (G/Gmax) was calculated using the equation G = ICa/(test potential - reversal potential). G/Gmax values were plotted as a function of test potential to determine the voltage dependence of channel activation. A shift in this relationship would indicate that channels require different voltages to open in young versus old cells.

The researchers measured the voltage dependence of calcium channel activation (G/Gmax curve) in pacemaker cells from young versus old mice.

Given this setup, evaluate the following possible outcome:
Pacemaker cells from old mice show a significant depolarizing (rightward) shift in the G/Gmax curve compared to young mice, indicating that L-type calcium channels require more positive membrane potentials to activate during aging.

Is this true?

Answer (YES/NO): NO